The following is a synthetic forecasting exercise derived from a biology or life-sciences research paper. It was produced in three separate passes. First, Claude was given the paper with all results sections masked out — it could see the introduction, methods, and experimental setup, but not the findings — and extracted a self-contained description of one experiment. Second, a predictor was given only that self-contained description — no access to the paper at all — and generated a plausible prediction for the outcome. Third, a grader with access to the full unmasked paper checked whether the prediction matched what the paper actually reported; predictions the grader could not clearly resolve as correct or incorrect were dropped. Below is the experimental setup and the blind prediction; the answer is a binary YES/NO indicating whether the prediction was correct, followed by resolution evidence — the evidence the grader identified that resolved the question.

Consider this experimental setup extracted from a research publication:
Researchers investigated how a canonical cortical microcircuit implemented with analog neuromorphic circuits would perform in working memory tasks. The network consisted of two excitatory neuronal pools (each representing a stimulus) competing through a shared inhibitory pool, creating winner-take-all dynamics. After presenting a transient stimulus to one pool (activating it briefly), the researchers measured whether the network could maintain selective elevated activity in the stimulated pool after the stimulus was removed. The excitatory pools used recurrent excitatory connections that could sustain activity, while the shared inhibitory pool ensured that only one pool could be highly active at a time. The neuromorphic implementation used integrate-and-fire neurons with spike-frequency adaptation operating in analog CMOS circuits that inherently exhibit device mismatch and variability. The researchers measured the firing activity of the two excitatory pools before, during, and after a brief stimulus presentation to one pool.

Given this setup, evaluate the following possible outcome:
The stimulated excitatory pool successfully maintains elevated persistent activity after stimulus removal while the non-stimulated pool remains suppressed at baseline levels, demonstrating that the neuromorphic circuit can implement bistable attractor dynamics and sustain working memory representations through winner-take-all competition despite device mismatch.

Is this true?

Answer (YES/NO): YES